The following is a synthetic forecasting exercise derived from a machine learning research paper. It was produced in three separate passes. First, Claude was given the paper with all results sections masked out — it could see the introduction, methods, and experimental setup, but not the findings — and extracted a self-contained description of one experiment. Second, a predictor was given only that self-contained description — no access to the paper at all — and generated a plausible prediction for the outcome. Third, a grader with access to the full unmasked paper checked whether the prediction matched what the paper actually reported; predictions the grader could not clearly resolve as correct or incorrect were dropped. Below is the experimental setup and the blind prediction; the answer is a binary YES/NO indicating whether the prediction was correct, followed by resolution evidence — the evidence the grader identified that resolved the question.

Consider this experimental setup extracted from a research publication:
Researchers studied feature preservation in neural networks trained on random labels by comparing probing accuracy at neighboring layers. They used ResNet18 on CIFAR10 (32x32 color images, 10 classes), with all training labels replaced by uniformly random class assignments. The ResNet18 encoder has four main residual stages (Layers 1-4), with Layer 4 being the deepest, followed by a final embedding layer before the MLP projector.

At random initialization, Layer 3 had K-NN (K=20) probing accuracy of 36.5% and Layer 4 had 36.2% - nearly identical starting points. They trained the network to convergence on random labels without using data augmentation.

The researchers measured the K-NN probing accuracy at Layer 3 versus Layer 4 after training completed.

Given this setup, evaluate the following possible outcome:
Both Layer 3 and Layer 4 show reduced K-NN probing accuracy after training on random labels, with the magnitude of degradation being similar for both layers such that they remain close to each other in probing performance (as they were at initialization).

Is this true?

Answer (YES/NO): NO